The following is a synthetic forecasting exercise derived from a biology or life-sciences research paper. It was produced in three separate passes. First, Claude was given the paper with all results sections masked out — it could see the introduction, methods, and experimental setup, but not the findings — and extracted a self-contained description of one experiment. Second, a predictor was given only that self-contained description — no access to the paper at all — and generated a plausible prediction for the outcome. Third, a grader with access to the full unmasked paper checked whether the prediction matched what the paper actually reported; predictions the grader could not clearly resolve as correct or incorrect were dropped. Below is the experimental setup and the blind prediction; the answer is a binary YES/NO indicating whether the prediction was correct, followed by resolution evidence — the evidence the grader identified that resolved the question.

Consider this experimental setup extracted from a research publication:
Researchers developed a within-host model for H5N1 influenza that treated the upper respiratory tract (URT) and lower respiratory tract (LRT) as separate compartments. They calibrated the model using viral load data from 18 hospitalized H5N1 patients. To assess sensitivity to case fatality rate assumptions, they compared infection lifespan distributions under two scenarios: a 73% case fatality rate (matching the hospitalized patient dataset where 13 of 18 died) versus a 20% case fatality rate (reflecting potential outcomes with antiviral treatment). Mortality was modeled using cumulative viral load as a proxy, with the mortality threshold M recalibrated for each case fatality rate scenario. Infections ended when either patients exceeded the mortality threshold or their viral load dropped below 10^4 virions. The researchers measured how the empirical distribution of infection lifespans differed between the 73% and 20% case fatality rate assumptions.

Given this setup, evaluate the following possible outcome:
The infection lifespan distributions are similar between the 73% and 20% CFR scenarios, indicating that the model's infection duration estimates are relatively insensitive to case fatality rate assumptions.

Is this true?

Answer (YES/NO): NO